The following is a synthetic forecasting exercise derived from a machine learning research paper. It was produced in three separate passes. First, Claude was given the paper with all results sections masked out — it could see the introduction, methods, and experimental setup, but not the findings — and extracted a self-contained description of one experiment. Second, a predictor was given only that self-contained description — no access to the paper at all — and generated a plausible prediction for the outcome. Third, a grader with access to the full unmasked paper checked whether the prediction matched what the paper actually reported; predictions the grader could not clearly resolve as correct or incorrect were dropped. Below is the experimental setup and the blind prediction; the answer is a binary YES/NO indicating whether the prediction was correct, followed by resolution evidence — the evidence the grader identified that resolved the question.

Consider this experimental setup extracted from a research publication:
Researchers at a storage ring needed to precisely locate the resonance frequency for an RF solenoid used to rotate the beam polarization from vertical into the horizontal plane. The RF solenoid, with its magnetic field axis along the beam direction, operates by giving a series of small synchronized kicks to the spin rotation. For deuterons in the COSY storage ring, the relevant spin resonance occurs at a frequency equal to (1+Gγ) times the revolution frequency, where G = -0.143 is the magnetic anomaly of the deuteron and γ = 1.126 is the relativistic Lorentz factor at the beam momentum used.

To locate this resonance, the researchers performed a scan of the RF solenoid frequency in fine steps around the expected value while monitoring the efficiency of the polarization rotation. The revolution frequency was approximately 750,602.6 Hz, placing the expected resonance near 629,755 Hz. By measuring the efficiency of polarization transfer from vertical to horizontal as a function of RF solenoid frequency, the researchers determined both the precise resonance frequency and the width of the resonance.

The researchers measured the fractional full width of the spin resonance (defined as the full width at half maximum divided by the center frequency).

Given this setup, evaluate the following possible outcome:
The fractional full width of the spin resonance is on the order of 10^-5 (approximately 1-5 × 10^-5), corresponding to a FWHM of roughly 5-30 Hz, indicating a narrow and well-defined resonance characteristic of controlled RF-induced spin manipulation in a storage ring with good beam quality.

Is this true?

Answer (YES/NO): NO